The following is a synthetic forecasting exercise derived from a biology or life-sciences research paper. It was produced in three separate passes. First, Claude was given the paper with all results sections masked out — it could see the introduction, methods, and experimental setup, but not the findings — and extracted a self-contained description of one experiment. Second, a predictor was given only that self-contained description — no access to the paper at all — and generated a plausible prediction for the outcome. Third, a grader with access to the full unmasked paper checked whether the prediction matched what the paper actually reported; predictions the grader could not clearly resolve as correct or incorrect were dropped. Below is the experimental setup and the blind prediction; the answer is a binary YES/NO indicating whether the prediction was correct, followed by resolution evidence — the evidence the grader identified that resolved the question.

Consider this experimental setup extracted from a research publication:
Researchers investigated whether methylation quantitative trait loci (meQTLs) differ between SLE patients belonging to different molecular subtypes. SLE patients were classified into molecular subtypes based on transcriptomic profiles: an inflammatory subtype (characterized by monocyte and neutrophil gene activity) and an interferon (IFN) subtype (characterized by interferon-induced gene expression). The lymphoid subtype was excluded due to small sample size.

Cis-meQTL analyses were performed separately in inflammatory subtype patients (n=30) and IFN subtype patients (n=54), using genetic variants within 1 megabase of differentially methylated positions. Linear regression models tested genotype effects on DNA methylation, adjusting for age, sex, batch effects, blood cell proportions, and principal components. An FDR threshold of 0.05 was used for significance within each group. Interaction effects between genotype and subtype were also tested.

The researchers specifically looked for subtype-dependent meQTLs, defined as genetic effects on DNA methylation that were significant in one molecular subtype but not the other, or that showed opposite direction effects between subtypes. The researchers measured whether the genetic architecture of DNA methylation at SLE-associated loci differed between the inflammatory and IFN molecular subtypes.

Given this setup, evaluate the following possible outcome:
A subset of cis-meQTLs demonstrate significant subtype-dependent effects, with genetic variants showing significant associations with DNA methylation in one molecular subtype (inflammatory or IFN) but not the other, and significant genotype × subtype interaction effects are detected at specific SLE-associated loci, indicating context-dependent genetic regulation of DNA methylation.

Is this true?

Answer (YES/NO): YES